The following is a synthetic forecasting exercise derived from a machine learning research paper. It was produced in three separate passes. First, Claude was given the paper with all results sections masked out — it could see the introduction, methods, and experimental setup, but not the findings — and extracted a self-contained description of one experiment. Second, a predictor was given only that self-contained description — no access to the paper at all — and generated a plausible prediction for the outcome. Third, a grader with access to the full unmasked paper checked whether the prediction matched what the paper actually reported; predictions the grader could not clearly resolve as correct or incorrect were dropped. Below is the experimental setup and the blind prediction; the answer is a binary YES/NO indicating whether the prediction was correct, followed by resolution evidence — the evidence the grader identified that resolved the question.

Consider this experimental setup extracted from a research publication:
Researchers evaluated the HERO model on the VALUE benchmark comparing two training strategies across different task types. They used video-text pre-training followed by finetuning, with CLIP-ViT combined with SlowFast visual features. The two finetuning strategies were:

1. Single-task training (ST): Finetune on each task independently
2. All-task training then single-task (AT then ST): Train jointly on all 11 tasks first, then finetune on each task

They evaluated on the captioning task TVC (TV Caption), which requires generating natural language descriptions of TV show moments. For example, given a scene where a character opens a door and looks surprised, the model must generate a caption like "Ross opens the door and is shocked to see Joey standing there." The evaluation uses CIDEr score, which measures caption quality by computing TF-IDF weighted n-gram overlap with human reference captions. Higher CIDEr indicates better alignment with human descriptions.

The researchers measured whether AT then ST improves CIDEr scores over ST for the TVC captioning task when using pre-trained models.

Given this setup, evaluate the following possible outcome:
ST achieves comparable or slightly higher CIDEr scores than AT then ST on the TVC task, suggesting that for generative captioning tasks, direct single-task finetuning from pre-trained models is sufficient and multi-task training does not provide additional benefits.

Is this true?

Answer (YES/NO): YES